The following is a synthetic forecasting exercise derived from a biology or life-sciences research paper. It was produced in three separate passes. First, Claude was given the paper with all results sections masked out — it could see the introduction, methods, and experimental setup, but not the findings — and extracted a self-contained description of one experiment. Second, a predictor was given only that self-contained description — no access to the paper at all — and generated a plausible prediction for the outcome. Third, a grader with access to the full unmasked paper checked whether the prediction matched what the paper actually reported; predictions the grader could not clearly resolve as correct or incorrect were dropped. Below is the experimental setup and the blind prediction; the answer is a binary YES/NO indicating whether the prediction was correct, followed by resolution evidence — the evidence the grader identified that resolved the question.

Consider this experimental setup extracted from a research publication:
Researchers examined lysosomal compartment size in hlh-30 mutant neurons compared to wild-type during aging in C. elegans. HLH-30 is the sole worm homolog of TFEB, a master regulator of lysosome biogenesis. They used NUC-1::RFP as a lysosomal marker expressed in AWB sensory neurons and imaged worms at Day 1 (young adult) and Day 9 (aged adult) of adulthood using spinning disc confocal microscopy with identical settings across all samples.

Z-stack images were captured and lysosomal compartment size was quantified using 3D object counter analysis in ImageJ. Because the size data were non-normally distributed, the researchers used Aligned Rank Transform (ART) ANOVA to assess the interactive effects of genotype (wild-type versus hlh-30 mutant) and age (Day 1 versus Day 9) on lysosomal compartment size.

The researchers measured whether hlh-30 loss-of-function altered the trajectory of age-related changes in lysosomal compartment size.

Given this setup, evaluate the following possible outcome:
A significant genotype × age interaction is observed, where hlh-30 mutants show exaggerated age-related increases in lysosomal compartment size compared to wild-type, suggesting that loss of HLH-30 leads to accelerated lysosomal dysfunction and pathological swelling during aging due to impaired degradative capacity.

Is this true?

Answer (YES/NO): YES